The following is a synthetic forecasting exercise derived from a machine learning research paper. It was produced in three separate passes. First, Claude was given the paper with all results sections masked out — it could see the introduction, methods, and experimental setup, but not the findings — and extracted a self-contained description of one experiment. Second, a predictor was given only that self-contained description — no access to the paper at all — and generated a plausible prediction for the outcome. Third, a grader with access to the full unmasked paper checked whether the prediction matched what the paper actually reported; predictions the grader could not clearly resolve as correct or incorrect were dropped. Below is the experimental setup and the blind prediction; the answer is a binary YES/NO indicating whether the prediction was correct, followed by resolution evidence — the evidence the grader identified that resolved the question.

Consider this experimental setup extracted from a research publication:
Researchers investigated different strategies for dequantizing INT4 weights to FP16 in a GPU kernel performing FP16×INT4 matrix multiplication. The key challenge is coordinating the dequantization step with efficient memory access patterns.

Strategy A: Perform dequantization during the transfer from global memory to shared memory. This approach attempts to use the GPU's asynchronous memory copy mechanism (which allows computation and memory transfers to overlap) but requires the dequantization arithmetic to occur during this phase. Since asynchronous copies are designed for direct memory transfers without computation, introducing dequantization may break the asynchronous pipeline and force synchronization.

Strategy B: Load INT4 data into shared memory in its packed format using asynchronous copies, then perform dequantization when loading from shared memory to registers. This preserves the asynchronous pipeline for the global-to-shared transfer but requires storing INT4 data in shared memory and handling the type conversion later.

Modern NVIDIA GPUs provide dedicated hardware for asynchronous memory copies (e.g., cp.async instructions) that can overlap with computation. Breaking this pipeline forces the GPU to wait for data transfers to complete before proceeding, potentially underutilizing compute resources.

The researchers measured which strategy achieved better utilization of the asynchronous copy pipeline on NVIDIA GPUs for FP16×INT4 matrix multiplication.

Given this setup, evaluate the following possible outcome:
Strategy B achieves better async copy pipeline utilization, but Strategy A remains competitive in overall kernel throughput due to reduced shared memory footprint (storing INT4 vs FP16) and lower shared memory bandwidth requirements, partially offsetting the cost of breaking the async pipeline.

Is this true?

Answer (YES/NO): NO